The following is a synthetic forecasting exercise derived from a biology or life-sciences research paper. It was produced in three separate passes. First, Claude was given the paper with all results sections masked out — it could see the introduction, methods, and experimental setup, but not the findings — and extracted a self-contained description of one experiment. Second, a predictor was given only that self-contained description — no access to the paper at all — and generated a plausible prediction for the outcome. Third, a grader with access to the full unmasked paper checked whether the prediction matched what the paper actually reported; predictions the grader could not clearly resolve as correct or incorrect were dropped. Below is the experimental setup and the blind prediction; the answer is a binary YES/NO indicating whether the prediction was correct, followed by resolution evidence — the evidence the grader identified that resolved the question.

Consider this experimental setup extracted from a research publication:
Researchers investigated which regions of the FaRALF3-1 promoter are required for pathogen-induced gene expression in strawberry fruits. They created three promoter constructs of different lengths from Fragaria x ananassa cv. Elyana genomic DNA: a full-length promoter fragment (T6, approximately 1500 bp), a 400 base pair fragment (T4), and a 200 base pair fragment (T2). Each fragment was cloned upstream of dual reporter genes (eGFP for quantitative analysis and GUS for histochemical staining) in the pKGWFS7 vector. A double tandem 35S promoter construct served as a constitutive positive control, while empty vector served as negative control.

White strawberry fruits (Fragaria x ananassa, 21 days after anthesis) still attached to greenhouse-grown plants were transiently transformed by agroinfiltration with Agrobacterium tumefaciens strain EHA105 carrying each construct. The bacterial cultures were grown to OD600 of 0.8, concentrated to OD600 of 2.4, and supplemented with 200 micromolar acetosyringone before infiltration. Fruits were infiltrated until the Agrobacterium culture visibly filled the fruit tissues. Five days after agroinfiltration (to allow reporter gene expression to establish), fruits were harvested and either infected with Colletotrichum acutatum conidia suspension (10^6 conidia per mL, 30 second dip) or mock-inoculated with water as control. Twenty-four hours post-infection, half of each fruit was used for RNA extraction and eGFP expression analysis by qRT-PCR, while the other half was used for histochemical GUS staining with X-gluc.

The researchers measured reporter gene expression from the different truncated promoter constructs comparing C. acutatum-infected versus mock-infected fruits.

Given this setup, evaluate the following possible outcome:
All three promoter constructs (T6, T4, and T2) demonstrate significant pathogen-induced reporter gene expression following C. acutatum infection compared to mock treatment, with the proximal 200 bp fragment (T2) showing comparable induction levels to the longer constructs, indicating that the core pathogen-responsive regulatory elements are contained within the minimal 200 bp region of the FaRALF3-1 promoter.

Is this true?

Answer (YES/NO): NO